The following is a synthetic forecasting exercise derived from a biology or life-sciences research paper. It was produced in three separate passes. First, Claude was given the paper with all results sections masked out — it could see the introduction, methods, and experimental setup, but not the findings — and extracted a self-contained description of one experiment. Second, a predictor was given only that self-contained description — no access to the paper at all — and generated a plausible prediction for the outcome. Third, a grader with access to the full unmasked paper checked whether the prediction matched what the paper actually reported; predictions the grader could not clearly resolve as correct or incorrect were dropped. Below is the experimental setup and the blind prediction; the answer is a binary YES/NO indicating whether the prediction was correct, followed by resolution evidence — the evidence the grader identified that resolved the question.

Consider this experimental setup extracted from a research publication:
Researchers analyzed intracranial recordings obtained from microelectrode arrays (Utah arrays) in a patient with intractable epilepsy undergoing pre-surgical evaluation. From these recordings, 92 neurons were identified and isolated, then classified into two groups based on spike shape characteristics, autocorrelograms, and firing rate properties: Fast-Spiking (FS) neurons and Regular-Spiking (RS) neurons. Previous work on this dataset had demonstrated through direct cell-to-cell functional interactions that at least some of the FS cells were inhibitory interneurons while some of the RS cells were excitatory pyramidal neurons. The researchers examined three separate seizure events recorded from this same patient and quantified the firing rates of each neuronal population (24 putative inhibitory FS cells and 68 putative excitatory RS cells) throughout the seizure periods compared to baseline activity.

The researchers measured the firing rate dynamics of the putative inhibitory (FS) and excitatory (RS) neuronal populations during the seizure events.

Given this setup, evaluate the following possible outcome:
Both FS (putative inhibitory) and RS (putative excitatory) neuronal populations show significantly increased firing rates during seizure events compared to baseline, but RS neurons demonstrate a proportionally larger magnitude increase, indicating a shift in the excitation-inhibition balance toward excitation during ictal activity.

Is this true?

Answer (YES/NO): NO